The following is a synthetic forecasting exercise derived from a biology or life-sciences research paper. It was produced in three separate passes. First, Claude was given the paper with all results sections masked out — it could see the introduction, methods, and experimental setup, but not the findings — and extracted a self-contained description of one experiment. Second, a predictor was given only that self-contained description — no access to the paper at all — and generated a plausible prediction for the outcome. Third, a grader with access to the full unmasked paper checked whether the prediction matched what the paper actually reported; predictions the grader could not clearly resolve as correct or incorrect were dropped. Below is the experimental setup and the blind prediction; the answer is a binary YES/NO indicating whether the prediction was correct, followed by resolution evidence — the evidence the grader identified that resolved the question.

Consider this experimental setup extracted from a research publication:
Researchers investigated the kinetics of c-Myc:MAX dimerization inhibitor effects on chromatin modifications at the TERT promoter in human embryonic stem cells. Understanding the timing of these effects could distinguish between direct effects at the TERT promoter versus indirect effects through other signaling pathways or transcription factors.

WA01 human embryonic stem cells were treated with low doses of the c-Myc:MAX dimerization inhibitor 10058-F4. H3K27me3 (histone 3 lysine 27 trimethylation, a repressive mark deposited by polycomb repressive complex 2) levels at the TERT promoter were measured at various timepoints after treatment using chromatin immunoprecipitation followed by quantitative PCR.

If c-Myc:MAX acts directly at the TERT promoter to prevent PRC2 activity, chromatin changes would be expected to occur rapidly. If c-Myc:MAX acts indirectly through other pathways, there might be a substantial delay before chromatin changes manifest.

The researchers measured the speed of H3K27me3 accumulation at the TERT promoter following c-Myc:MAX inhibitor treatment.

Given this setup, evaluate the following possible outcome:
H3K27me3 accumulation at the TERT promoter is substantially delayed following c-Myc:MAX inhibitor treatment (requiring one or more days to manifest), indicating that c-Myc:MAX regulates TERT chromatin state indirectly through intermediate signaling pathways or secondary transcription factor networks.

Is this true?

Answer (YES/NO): NO